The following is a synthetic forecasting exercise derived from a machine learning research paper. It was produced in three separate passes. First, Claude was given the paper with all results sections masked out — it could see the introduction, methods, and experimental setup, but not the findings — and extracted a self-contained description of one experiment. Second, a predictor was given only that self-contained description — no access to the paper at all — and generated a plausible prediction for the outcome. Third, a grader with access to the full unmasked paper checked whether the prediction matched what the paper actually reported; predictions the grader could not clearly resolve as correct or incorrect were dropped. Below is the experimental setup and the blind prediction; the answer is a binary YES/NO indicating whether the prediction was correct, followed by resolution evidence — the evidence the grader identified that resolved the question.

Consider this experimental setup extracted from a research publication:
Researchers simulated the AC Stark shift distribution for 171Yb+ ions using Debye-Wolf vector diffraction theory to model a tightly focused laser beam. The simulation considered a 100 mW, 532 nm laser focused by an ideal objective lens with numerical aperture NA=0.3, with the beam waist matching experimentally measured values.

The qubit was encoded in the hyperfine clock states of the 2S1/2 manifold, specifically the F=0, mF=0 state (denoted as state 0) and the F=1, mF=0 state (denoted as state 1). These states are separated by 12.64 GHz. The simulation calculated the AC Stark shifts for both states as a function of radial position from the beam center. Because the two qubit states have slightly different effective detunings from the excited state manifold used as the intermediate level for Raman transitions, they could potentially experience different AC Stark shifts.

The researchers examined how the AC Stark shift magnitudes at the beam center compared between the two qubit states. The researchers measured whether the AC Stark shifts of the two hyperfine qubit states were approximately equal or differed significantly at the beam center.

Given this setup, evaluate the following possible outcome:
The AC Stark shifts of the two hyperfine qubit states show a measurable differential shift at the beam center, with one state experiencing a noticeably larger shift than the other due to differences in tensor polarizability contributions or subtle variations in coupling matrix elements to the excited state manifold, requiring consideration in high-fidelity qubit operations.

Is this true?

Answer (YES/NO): YES